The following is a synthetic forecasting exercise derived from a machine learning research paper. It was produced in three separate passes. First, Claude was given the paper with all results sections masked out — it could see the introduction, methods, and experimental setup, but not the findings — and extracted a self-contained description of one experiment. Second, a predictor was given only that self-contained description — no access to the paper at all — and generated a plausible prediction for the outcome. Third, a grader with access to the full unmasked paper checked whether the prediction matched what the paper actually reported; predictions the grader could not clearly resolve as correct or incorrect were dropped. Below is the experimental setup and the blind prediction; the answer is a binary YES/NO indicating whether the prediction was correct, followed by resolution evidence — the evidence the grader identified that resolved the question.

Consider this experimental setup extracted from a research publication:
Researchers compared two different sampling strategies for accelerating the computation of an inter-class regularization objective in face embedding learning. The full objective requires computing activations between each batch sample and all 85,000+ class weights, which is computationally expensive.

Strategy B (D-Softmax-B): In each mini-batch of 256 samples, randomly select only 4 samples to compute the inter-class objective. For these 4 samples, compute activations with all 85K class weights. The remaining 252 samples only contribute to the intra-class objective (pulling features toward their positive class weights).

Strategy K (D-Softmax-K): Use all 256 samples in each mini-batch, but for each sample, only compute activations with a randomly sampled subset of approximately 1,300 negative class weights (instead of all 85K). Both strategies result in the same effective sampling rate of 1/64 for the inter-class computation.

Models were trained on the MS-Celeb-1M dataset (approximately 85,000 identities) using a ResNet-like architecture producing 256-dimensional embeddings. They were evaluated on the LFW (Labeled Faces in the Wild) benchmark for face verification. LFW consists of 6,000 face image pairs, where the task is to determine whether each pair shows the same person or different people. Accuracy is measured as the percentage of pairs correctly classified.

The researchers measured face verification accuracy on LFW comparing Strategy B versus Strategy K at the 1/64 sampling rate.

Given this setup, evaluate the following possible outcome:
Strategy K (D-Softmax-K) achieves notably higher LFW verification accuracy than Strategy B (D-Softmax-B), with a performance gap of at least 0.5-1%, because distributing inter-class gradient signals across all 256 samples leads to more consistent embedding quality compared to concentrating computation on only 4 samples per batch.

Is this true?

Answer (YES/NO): NO